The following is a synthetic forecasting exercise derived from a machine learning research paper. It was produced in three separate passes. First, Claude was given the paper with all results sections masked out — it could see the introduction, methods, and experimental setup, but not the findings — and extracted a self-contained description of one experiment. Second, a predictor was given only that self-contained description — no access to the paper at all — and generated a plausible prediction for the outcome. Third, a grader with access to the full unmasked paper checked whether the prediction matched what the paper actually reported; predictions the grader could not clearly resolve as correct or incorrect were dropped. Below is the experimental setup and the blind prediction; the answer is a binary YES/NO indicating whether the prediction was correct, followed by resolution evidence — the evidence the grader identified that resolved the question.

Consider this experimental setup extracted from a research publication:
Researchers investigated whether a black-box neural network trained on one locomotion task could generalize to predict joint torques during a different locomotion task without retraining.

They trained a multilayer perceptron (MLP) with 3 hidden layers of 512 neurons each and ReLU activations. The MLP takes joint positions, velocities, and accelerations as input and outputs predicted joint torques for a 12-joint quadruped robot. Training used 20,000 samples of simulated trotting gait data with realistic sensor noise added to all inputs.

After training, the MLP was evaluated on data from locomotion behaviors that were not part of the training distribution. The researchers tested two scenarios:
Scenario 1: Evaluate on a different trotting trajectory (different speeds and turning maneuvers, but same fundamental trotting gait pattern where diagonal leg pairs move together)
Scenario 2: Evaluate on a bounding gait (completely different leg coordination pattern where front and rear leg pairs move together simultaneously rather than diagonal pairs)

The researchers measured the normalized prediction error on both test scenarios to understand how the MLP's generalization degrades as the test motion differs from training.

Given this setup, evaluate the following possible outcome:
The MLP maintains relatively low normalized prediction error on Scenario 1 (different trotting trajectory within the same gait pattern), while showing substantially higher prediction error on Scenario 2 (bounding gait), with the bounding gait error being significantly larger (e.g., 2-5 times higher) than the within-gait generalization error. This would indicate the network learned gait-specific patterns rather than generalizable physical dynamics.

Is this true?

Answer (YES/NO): NO